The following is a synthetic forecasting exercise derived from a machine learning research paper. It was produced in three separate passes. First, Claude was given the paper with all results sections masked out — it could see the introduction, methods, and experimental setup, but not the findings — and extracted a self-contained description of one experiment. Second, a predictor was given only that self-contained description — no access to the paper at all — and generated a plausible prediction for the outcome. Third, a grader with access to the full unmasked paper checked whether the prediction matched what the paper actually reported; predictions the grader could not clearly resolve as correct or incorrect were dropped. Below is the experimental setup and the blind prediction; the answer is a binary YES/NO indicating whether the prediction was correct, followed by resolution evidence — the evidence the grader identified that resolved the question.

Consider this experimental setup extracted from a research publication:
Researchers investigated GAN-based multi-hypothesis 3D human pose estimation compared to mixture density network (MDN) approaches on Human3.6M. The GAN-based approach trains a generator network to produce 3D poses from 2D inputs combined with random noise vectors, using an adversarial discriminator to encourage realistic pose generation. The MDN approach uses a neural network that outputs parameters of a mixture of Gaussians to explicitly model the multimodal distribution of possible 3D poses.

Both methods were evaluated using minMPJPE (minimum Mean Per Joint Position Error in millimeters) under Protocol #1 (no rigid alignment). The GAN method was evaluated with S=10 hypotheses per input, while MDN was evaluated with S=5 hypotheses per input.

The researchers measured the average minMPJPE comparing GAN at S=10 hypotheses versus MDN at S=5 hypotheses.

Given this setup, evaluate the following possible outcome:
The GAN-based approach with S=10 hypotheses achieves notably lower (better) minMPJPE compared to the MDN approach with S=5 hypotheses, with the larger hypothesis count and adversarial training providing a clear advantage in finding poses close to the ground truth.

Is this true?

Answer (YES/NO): NO